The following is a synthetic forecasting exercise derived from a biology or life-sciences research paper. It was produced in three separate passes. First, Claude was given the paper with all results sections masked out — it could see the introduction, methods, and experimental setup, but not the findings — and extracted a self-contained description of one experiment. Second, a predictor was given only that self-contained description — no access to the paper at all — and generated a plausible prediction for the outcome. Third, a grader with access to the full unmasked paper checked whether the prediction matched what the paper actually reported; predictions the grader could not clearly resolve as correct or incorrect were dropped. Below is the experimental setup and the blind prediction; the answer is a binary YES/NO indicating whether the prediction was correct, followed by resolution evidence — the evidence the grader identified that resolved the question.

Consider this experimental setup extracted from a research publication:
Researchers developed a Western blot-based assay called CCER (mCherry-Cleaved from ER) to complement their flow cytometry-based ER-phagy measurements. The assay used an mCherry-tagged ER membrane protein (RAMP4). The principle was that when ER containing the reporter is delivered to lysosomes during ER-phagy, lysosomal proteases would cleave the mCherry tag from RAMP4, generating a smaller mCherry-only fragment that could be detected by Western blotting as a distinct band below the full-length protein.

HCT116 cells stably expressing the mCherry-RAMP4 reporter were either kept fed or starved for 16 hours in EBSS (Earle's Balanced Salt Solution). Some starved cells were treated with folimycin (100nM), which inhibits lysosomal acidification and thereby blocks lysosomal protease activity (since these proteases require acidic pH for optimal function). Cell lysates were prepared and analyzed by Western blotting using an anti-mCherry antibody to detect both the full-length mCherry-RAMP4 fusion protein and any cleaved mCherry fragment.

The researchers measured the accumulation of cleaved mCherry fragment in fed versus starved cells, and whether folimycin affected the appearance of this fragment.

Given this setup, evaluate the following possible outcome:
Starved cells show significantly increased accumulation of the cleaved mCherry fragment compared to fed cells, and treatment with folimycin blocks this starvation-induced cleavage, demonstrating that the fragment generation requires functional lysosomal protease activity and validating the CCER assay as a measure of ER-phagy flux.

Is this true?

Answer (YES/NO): YES